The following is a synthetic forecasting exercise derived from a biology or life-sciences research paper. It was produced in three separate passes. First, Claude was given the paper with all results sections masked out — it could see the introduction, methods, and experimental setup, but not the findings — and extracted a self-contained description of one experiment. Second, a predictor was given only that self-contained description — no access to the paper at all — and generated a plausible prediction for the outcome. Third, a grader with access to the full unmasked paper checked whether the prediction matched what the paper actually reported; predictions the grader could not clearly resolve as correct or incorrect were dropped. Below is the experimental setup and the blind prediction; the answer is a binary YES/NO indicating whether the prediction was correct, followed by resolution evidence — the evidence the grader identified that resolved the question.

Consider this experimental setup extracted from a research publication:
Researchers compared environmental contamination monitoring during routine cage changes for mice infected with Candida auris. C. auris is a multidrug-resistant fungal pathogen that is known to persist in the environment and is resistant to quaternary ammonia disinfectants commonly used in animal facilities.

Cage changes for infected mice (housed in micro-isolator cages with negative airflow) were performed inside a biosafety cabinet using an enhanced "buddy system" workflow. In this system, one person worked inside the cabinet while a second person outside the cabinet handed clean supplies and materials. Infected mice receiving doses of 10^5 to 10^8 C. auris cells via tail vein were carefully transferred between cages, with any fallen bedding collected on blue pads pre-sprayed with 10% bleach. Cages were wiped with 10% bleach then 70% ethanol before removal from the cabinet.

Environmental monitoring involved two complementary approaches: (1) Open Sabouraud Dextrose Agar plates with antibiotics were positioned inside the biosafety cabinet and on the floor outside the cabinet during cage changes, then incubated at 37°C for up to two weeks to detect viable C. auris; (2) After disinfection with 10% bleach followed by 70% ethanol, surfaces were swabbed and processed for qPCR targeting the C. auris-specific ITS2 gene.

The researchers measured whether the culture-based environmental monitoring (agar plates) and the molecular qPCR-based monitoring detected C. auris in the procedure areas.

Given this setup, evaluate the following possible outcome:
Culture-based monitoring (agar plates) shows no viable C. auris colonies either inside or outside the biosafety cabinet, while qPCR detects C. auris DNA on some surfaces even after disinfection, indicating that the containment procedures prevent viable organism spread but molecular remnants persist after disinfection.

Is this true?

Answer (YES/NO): NO